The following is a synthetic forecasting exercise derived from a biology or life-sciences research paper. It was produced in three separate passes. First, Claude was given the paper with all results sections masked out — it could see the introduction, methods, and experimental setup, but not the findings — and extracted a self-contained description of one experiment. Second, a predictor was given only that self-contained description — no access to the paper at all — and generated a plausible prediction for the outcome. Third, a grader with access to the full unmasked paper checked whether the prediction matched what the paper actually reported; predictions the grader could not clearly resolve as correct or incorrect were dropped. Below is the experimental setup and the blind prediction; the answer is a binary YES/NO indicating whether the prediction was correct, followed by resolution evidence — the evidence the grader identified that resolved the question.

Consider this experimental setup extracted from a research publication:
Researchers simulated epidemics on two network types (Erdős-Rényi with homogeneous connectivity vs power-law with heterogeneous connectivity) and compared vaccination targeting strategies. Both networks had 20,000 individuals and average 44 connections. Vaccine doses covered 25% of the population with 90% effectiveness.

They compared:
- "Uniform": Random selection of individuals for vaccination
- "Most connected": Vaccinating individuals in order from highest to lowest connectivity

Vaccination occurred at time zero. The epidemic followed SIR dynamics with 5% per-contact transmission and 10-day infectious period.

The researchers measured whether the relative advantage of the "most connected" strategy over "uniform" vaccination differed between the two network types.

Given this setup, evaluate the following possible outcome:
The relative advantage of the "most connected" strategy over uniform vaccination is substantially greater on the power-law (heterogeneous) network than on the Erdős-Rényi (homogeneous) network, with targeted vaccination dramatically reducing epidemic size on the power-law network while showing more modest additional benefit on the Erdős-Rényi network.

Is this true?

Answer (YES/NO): YES